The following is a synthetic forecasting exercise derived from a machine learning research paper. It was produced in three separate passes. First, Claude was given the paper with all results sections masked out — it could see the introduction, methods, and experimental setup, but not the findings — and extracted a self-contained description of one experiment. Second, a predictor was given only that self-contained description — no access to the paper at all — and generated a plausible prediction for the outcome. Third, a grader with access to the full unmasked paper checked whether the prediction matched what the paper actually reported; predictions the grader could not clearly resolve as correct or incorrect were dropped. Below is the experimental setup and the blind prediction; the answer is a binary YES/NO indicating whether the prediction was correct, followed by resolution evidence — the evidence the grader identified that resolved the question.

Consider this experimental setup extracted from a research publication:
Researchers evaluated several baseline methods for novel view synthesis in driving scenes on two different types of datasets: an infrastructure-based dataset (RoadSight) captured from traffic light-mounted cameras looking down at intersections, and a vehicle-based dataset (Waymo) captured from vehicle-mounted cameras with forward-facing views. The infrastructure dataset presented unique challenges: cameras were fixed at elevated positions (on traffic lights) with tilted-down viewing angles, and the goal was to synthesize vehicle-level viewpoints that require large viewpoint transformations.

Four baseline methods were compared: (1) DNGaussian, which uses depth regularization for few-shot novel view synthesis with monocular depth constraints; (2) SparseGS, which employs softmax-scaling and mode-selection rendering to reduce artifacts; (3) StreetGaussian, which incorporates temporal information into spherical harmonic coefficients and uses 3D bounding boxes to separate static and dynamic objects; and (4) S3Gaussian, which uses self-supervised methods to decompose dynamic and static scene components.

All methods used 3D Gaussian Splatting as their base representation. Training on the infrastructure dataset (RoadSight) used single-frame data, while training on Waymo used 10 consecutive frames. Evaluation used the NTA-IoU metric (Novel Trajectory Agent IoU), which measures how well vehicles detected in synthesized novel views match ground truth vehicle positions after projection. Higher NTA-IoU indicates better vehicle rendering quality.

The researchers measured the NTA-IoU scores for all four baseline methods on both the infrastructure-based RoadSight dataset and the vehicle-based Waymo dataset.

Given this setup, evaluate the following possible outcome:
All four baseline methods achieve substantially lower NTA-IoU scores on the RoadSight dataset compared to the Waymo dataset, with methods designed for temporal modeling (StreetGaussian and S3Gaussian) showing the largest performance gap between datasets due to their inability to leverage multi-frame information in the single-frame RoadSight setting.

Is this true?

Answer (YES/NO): NO